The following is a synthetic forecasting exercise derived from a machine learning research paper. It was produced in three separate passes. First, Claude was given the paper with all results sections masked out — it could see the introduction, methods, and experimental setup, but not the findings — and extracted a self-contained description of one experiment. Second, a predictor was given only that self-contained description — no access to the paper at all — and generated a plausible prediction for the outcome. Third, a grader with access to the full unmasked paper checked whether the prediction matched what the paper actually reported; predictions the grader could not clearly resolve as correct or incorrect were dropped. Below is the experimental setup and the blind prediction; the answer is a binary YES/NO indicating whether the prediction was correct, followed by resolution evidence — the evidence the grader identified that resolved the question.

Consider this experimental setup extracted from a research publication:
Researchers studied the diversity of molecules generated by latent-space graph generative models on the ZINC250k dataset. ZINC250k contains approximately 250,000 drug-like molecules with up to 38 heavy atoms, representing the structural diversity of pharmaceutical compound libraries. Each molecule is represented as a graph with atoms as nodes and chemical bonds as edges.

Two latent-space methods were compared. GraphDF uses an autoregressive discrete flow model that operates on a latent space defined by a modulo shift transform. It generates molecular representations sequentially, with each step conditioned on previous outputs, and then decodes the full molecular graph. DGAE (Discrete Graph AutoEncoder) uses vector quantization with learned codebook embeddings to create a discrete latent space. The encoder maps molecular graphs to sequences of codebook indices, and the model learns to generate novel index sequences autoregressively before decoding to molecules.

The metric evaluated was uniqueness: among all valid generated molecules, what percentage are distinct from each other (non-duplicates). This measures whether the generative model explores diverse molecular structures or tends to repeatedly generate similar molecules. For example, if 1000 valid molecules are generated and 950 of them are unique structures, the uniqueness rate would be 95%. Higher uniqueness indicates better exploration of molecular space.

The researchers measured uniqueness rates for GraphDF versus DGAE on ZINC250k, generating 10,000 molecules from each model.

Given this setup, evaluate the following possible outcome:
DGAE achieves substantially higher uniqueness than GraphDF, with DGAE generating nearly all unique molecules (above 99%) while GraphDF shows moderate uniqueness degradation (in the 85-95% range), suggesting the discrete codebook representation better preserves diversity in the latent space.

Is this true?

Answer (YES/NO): NO